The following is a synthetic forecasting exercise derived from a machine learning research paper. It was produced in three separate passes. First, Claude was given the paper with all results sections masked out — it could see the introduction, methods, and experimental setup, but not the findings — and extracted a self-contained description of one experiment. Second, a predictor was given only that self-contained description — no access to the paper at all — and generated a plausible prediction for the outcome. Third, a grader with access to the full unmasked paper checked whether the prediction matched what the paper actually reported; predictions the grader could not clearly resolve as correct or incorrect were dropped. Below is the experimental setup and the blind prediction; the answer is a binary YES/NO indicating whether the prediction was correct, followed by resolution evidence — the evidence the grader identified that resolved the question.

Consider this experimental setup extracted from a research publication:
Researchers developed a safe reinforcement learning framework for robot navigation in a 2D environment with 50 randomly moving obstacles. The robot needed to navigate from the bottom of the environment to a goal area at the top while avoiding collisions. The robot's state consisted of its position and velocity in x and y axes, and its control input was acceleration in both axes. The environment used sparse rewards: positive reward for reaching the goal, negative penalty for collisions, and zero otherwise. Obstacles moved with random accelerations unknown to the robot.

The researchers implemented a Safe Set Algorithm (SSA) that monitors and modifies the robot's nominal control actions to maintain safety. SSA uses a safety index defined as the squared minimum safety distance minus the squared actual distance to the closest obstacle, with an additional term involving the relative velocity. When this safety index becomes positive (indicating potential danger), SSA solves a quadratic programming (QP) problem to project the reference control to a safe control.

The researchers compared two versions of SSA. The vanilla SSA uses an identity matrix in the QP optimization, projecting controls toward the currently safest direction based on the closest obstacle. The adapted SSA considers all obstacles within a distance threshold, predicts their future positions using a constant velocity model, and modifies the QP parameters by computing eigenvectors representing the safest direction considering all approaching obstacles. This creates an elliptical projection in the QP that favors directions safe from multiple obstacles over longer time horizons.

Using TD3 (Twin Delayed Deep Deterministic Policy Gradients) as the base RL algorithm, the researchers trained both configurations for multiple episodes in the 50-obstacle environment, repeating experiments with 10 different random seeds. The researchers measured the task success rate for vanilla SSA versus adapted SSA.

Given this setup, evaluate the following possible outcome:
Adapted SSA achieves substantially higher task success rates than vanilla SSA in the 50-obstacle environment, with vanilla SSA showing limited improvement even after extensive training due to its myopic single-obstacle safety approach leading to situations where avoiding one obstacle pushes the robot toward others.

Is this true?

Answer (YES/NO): NO